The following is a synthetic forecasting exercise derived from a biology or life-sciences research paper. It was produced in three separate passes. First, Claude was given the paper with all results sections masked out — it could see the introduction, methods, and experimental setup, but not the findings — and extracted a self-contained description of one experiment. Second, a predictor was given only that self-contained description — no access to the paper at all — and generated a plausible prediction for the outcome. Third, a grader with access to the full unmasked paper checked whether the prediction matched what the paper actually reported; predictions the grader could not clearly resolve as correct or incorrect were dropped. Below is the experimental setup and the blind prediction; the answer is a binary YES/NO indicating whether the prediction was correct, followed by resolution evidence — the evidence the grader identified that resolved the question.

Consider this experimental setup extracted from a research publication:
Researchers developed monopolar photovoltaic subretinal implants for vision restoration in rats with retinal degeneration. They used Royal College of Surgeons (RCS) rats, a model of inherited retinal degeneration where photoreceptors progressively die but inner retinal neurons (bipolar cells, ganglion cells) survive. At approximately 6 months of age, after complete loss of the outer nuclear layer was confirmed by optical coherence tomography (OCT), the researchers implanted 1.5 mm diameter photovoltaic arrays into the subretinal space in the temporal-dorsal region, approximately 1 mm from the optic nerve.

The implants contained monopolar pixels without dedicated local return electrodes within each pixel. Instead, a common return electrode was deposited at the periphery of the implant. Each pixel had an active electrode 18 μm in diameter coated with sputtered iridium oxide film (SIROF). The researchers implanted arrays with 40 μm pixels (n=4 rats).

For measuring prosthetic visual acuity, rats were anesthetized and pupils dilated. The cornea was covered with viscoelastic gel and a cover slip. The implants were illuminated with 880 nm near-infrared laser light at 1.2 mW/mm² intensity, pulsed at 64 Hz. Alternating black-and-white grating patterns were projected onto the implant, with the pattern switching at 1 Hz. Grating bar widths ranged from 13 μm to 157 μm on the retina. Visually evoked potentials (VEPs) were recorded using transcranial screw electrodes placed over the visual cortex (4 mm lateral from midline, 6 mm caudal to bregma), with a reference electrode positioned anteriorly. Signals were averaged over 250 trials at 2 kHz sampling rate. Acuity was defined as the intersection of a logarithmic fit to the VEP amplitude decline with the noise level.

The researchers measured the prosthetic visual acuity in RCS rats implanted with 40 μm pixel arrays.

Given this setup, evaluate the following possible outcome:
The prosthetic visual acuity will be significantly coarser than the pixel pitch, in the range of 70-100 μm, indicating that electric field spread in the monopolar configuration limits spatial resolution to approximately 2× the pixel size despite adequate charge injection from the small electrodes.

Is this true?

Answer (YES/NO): NO